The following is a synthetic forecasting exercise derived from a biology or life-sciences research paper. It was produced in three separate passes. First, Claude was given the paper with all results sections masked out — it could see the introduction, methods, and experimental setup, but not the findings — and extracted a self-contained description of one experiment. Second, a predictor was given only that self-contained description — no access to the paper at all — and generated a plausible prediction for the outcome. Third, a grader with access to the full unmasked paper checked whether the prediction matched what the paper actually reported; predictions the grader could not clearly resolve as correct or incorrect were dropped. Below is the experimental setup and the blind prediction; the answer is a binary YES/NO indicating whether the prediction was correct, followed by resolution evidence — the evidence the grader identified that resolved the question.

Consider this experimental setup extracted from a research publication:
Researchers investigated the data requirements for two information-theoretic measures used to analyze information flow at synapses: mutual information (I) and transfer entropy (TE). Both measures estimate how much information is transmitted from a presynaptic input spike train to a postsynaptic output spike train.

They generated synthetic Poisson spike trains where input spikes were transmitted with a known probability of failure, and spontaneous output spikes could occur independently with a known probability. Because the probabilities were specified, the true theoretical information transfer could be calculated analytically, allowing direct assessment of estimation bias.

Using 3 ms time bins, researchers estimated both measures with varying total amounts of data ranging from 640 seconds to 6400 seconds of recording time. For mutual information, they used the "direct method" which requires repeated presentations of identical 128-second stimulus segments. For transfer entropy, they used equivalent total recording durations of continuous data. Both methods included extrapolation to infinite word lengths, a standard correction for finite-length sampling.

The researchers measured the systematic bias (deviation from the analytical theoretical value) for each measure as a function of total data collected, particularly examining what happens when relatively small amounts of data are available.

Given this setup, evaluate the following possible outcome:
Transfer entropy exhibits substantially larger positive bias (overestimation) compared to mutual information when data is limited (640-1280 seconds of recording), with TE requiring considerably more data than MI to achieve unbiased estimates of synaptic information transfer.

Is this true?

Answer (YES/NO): NO